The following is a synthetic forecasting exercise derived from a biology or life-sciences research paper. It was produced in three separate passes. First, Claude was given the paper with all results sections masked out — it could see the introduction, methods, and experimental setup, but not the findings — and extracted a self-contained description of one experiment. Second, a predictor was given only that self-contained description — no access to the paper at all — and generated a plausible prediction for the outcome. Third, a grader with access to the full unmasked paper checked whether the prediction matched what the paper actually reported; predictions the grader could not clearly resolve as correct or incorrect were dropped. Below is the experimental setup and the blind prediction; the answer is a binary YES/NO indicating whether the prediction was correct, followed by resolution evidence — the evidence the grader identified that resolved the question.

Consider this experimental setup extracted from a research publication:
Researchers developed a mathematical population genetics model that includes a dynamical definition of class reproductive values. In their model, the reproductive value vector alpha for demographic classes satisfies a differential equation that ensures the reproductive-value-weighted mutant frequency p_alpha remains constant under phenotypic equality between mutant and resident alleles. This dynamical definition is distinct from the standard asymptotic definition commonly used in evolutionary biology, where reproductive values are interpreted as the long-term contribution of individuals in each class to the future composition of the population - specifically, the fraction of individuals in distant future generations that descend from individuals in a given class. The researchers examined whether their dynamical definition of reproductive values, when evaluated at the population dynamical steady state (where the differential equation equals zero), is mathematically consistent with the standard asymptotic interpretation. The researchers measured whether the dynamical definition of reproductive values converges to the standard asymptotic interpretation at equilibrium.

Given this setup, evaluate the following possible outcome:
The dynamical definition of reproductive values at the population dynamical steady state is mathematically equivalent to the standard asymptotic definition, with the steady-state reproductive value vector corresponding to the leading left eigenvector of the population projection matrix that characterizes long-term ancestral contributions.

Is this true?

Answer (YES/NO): YES